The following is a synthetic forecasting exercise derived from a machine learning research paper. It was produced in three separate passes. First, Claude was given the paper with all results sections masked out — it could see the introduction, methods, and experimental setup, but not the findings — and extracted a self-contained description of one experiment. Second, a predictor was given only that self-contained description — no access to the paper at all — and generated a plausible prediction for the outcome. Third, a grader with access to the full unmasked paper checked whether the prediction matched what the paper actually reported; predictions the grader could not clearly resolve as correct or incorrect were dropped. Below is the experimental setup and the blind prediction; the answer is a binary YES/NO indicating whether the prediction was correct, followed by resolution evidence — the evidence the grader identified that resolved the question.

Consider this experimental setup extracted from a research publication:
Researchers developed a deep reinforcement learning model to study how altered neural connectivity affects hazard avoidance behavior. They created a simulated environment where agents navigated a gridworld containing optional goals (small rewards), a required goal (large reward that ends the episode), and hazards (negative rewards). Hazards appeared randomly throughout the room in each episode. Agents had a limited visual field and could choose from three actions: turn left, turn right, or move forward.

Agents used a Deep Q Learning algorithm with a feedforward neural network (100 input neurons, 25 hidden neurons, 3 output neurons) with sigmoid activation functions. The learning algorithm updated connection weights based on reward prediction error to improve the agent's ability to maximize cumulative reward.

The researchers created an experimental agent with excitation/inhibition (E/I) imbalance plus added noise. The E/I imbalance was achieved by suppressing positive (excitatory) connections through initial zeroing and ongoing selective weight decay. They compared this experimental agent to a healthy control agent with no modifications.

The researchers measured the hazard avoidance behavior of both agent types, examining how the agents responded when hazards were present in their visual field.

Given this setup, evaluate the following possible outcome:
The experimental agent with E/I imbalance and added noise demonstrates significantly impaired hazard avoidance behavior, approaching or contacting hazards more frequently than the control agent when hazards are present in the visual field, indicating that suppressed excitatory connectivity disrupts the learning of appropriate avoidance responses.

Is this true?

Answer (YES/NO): NO